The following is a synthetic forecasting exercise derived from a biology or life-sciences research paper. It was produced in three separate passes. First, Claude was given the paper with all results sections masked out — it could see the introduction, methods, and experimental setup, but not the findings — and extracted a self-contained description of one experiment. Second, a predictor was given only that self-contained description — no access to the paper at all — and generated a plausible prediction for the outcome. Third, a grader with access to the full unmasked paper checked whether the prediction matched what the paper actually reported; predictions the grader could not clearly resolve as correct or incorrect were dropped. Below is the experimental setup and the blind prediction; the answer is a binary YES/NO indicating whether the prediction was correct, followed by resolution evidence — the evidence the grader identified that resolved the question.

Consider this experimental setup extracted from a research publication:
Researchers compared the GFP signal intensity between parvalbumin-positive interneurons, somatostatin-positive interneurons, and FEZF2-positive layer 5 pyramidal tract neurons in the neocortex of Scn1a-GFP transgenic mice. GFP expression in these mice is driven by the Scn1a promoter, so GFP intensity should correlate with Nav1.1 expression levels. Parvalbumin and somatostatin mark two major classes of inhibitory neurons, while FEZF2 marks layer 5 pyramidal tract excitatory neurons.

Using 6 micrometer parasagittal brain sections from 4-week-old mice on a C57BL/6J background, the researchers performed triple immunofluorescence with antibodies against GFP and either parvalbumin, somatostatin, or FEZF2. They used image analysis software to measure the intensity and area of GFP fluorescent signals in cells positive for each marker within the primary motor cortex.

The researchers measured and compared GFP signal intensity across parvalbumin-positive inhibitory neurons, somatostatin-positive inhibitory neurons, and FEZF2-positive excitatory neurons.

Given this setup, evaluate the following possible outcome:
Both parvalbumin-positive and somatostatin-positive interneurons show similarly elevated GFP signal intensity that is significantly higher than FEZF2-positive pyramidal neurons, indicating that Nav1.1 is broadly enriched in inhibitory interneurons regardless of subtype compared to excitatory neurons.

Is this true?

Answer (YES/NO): NO